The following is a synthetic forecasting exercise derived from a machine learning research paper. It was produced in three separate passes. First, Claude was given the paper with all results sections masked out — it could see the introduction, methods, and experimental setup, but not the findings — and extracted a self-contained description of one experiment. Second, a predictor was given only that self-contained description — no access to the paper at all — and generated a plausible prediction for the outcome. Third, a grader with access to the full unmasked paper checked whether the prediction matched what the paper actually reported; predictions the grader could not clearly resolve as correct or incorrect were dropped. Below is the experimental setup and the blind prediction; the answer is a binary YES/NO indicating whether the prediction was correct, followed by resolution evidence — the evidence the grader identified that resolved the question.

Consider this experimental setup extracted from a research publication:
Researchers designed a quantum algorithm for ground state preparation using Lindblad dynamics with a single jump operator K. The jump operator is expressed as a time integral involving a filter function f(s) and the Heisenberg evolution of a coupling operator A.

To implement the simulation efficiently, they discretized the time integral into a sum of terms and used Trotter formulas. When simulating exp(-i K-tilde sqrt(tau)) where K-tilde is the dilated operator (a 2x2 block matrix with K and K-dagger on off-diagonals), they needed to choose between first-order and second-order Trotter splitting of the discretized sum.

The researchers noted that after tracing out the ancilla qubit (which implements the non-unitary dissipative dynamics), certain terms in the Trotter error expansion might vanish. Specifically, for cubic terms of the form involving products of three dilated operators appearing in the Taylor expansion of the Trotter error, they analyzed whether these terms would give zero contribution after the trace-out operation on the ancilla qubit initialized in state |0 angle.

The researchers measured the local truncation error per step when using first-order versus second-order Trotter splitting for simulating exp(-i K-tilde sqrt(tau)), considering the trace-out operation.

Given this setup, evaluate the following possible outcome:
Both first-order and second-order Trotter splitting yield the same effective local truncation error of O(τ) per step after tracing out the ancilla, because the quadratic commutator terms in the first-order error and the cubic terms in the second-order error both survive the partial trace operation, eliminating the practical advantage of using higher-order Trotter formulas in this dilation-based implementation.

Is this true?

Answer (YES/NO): NO